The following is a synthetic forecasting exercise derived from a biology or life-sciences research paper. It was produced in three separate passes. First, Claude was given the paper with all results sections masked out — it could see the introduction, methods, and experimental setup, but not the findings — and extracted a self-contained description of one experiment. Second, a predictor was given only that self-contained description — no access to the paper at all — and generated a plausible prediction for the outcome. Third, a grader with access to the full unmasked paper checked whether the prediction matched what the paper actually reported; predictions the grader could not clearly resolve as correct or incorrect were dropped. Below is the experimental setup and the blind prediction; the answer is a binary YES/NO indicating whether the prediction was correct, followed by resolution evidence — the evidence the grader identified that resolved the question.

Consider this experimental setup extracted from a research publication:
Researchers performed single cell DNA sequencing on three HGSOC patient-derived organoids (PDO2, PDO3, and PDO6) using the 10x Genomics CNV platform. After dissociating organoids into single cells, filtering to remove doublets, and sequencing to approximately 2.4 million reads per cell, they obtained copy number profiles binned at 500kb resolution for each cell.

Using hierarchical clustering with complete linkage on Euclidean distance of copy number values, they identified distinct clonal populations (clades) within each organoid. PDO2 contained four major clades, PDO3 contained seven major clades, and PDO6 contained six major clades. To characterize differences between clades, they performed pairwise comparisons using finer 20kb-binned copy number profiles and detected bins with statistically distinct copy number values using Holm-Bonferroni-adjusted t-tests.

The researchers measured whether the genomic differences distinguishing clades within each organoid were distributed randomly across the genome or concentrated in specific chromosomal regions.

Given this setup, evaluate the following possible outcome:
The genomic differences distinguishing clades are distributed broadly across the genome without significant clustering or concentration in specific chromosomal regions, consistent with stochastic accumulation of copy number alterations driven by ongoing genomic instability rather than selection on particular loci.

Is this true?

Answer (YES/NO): NO